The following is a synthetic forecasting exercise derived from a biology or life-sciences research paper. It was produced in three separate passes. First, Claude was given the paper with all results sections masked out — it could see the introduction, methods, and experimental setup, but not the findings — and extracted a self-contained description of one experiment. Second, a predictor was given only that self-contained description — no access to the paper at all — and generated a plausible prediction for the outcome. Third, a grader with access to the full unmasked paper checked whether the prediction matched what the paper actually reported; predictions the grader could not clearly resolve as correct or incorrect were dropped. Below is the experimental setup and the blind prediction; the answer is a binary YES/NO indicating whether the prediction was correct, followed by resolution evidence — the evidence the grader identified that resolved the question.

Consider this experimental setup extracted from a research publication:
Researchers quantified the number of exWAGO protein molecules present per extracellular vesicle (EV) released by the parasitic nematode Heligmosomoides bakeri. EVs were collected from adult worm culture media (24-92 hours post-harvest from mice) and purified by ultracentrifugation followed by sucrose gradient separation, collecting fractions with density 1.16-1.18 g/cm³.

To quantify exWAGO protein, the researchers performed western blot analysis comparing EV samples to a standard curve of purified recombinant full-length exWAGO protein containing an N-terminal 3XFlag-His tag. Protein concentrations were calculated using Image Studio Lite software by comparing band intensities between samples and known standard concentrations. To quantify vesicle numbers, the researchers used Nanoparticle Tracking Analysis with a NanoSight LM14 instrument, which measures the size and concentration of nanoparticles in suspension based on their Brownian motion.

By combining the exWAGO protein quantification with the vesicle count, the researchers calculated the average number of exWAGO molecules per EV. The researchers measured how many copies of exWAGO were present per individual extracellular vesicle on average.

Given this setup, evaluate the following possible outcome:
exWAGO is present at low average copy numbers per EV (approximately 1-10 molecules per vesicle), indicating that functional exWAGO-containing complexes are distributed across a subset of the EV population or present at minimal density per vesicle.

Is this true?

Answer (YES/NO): YES